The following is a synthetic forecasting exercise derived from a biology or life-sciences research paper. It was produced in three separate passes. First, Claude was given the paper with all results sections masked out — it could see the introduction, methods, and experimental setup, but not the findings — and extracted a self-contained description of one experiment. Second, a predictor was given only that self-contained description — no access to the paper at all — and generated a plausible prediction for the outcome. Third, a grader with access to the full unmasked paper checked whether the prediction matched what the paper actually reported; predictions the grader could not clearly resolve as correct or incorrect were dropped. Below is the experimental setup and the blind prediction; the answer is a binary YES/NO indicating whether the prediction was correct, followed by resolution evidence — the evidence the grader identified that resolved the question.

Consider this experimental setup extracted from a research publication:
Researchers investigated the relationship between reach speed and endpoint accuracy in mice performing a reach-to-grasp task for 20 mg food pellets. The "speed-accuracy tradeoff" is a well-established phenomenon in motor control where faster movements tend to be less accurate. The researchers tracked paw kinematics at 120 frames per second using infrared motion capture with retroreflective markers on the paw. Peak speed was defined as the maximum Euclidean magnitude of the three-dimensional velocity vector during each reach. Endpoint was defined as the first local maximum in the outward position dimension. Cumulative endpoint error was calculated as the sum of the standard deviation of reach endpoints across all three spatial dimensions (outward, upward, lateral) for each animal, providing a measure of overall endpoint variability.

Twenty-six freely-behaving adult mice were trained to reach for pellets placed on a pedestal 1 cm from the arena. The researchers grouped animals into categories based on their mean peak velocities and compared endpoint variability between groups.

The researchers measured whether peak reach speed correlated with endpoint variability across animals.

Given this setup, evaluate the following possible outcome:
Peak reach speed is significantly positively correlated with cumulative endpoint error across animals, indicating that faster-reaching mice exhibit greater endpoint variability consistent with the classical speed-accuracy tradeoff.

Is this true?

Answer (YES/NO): YES